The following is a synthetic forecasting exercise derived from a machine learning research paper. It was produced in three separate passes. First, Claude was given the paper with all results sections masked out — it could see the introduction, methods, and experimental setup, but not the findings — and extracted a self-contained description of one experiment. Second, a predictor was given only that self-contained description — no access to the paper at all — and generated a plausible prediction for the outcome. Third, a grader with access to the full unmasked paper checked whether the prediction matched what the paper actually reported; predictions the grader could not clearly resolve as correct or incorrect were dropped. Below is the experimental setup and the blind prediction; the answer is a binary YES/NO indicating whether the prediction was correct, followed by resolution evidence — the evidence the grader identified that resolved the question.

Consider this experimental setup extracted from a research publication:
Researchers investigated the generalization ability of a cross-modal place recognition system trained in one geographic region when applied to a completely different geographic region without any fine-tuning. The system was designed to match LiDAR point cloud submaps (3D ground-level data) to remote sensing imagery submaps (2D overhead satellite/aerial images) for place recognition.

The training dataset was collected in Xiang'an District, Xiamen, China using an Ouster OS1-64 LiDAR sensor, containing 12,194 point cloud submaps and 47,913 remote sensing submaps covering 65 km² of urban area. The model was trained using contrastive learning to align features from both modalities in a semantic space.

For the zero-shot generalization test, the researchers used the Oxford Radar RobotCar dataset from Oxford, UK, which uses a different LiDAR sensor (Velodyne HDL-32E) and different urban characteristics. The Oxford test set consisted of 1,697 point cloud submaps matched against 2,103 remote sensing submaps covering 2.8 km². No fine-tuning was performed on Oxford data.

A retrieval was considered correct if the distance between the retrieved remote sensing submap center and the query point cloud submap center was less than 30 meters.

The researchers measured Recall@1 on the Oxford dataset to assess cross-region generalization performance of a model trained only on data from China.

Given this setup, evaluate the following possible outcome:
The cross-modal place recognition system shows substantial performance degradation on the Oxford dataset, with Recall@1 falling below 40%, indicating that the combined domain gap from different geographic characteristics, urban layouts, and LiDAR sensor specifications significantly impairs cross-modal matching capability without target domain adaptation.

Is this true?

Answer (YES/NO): NO